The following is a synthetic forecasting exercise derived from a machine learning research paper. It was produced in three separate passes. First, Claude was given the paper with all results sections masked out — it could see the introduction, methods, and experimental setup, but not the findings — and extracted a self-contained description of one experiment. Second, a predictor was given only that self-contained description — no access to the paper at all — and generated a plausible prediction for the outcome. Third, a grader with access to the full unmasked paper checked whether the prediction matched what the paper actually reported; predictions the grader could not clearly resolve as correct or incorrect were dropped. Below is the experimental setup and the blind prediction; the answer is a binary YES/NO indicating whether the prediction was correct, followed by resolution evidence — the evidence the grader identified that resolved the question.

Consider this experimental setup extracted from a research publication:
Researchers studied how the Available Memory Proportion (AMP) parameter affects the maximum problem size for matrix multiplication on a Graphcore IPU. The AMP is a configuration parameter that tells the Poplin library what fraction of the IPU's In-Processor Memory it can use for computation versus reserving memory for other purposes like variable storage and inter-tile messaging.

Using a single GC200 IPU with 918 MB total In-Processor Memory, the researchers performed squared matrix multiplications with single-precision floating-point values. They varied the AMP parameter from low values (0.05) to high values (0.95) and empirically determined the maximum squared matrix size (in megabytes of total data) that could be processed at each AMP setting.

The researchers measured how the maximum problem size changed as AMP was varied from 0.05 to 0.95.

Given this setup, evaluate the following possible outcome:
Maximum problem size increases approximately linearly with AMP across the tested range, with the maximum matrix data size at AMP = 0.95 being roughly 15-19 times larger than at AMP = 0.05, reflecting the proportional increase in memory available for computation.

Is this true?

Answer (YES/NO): NO